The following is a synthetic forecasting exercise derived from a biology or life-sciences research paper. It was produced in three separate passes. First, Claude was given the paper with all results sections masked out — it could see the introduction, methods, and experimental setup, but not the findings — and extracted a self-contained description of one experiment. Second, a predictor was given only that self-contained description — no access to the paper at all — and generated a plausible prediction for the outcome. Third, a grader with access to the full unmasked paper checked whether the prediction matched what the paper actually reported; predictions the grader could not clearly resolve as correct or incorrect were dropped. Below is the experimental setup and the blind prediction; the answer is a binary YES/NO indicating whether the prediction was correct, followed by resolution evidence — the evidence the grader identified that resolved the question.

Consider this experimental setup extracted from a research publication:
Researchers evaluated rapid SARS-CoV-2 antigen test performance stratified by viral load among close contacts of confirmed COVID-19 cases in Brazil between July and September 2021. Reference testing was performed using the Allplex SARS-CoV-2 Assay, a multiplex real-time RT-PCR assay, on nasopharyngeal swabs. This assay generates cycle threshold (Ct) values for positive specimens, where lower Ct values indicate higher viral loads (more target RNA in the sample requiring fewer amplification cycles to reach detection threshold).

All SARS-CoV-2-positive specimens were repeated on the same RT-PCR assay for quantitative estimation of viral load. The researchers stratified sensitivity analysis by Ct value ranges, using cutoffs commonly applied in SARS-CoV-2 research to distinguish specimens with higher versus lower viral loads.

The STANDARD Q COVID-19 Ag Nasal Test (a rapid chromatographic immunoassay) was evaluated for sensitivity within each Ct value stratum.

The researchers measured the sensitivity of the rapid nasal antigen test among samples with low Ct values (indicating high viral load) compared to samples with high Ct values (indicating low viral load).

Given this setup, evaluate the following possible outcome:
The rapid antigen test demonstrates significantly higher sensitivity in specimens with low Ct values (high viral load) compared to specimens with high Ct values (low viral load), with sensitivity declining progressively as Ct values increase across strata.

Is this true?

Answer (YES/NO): NO